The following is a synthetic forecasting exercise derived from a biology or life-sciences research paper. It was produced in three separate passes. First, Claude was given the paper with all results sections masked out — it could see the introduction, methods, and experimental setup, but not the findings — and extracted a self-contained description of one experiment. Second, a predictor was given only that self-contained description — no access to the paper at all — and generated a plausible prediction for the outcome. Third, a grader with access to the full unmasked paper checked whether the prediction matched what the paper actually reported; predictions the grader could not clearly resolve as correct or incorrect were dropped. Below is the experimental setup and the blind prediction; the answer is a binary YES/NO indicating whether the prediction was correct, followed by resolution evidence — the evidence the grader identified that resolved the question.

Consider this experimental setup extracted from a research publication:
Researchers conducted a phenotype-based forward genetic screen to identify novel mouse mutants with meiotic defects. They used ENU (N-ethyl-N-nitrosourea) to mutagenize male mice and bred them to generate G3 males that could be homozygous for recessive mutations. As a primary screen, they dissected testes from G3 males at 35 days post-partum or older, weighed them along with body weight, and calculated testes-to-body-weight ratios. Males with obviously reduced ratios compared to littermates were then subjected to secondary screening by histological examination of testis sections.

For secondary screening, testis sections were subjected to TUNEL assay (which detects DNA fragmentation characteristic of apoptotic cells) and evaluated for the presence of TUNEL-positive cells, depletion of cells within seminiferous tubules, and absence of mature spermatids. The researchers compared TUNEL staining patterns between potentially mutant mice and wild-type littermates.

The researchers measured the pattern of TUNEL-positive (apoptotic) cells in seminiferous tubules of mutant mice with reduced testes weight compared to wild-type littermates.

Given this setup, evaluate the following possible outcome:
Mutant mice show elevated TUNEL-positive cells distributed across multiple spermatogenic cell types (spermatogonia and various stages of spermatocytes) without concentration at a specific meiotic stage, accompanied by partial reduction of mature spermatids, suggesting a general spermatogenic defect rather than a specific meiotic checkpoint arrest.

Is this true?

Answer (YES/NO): NO